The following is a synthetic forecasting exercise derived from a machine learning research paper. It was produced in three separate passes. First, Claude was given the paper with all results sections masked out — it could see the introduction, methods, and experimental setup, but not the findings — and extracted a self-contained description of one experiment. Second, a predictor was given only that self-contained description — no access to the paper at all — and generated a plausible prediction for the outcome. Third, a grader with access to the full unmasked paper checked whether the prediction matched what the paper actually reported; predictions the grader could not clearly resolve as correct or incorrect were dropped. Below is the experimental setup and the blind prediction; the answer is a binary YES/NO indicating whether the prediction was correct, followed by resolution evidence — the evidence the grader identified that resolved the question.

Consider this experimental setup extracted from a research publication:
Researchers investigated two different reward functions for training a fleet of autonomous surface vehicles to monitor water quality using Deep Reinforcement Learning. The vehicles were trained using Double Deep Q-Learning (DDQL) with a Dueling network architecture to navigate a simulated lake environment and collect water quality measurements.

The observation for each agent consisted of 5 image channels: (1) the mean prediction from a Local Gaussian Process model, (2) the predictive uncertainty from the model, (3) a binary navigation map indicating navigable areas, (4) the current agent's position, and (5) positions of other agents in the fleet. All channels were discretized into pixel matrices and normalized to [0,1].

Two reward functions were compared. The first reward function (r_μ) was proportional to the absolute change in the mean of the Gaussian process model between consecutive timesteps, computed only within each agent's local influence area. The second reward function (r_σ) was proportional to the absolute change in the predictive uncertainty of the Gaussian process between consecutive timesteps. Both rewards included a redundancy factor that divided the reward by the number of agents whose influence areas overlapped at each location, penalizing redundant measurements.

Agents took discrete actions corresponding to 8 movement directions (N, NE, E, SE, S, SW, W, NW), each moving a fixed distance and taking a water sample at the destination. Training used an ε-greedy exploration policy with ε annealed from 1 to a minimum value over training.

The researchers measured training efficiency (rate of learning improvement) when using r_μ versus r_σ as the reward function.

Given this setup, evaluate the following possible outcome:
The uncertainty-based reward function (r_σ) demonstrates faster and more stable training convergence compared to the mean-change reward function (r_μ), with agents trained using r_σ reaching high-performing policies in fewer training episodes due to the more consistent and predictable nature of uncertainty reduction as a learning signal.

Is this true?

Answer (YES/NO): NO